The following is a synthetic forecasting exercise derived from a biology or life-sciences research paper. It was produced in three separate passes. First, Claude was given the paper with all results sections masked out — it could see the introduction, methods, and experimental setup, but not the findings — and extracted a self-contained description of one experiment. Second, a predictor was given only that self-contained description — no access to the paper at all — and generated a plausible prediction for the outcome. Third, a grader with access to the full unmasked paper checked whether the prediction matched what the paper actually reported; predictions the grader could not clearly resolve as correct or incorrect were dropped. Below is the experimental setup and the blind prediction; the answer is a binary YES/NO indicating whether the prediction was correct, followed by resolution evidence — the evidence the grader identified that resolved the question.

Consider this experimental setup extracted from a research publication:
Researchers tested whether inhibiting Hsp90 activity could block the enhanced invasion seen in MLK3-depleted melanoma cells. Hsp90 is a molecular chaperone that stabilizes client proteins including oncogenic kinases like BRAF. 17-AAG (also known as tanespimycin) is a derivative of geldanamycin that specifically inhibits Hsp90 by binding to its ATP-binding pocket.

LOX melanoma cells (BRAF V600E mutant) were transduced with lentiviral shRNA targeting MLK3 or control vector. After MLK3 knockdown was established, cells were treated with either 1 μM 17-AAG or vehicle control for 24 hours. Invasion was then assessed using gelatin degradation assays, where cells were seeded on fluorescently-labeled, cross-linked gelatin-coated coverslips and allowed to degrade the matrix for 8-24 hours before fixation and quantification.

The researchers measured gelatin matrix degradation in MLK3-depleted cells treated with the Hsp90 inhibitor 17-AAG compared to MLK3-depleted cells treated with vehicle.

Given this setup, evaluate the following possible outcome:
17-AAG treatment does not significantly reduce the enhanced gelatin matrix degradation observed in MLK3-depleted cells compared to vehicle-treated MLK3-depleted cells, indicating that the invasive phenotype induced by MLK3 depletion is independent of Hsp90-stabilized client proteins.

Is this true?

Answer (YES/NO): NO